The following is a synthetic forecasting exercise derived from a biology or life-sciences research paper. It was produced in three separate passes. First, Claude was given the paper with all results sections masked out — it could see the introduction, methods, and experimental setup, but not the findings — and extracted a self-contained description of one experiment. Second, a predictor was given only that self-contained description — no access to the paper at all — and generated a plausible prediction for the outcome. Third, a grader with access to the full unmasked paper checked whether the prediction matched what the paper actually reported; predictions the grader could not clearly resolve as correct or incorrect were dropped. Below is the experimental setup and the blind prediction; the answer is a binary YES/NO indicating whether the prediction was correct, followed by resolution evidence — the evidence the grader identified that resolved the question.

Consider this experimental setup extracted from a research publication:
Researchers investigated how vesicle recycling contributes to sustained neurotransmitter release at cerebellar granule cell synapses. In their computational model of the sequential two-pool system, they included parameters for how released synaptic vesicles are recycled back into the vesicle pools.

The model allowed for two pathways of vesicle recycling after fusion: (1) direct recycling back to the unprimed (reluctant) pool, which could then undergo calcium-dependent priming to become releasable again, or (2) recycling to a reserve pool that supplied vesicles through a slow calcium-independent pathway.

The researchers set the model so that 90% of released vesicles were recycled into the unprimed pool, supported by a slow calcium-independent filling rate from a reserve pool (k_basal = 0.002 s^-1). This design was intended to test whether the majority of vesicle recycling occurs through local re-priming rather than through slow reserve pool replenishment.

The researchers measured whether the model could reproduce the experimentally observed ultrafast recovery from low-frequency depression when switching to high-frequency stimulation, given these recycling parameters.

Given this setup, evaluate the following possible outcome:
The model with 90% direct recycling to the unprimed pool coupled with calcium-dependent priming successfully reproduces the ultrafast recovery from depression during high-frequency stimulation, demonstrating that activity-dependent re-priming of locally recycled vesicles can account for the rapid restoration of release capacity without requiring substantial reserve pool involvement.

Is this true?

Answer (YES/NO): YES